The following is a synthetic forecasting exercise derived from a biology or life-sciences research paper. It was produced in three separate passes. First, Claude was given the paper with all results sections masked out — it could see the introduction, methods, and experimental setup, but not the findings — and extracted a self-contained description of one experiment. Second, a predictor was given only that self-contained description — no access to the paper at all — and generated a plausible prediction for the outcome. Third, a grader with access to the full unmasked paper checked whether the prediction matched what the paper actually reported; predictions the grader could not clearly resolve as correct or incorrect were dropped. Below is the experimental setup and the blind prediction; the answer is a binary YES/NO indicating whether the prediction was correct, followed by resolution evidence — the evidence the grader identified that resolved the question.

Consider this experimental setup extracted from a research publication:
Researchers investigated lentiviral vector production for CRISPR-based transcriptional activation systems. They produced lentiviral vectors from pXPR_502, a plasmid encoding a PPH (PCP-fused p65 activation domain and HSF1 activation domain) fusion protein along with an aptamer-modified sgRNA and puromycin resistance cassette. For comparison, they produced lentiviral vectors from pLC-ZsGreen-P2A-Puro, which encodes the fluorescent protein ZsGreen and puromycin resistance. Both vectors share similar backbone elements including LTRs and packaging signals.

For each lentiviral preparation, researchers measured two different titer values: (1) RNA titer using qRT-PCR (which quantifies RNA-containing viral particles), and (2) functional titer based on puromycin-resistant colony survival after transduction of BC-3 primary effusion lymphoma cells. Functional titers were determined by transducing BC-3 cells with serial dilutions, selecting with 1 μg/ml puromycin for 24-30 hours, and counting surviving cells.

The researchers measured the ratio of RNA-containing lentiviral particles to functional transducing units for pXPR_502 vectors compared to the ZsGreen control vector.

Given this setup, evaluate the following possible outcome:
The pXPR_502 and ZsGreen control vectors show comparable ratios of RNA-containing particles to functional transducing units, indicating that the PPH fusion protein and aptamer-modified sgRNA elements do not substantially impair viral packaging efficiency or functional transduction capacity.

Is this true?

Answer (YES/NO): NO